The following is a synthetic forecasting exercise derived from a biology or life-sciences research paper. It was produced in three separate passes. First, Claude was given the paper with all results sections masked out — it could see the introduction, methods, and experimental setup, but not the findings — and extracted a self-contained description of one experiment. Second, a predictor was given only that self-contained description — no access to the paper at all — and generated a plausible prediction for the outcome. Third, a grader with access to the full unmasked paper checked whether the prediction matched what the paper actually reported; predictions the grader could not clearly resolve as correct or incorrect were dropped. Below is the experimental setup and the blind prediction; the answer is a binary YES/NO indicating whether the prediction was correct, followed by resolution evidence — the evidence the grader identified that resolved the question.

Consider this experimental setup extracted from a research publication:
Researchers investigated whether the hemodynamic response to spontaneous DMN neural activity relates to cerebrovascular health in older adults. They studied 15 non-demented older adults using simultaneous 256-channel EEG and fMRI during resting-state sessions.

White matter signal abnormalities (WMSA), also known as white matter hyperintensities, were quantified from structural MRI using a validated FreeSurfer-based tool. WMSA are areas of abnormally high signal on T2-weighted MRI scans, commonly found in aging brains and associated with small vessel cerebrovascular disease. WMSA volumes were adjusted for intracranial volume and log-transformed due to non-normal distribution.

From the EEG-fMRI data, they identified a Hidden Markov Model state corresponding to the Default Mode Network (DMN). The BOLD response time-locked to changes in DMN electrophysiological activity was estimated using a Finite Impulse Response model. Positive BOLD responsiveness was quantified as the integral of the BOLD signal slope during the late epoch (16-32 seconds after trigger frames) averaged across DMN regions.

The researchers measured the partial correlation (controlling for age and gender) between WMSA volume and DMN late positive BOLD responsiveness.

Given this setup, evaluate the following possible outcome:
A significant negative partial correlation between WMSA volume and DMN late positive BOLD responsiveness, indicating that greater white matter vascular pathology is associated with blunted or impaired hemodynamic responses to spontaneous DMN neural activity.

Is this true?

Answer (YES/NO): YES